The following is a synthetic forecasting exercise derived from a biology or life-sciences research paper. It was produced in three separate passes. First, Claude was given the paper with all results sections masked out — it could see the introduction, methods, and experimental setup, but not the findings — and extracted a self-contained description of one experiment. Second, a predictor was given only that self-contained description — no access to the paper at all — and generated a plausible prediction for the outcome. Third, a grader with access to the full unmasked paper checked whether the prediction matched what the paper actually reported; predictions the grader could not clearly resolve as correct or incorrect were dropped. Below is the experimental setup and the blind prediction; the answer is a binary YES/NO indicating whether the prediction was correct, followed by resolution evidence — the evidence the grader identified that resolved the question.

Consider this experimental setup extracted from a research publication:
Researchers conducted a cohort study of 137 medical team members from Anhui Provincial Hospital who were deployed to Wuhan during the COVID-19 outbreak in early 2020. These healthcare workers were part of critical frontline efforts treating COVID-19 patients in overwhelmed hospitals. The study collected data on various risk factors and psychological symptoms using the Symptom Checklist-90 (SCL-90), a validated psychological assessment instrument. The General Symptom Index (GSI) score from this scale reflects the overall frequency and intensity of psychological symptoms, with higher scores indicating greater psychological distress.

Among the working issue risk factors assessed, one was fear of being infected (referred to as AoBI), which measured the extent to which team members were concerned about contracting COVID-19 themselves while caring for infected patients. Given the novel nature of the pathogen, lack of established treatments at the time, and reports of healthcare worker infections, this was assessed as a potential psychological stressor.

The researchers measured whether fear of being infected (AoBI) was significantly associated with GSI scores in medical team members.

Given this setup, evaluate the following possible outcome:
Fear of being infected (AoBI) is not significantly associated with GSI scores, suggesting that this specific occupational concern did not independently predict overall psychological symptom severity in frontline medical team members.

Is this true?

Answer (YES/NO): YES